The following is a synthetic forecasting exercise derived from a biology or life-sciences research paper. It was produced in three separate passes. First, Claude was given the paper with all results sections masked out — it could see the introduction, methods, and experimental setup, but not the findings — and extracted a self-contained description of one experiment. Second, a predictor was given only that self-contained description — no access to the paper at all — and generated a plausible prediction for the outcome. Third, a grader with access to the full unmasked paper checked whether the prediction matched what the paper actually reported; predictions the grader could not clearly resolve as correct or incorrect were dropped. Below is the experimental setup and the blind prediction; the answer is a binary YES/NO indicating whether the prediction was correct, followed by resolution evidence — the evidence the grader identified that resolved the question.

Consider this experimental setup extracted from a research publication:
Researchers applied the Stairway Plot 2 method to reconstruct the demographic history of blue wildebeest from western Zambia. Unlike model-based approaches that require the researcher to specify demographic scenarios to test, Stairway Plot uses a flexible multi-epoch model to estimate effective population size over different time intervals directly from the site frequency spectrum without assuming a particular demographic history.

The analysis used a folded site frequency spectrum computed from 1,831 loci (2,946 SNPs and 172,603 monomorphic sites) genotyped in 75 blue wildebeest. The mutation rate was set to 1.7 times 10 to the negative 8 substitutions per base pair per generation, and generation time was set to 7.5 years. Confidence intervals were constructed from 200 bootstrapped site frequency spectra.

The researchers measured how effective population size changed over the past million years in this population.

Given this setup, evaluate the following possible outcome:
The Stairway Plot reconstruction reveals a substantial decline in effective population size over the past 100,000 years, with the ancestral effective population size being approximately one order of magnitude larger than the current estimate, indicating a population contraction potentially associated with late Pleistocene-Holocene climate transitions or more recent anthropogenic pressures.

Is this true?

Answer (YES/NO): NO